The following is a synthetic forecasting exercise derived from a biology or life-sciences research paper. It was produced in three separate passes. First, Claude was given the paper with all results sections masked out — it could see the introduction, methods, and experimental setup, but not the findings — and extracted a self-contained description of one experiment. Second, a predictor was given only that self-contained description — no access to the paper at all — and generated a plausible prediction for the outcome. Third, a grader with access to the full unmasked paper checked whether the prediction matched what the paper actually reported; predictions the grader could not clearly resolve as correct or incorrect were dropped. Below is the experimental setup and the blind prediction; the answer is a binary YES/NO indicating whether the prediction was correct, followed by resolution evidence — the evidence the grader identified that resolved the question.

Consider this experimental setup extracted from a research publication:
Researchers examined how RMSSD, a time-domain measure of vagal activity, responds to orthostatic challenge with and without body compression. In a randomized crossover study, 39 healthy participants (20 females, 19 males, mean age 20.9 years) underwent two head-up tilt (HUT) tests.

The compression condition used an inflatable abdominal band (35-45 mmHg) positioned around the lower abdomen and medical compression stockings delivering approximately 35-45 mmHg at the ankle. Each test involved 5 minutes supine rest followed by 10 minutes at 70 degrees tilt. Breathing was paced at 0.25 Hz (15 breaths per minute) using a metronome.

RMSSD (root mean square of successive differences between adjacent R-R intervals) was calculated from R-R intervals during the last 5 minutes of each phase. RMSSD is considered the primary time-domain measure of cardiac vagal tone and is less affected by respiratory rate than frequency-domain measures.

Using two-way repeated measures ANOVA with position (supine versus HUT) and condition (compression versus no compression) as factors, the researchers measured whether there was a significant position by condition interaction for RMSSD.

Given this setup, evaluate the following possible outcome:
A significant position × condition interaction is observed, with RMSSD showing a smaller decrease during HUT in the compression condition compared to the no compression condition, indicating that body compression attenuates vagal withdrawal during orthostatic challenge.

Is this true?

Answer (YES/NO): YES